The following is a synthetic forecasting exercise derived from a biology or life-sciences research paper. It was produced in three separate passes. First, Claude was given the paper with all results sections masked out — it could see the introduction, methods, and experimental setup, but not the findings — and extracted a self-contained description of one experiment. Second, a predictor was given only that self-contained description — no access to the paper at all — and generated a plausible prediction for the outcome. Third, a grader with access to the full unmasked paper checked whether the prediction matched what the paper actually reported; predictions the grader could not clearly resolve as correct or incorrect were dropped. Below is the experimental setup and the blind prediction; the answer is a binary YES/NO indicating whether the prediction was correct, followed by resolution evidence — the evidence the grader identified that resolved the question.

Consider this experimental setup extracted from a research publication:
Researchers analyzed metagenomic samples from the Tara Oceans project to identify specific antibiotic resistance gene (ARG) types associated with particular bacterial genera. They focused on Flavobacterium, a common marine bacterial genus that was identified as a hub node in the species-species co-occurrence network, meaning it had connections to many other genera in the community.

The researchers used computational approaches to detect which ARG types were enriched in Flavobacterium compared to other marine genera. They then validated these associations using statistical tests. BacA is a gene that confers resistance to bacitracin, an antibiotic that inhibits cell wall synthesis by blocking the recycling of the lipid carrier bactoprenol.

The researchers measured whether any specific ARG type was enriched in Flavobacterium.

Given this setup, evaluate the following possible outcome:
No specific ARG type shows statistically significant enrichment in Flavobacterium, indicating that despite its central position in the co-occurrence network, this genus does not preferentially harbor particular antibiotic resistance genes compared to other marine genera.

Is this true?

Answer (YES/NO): NO